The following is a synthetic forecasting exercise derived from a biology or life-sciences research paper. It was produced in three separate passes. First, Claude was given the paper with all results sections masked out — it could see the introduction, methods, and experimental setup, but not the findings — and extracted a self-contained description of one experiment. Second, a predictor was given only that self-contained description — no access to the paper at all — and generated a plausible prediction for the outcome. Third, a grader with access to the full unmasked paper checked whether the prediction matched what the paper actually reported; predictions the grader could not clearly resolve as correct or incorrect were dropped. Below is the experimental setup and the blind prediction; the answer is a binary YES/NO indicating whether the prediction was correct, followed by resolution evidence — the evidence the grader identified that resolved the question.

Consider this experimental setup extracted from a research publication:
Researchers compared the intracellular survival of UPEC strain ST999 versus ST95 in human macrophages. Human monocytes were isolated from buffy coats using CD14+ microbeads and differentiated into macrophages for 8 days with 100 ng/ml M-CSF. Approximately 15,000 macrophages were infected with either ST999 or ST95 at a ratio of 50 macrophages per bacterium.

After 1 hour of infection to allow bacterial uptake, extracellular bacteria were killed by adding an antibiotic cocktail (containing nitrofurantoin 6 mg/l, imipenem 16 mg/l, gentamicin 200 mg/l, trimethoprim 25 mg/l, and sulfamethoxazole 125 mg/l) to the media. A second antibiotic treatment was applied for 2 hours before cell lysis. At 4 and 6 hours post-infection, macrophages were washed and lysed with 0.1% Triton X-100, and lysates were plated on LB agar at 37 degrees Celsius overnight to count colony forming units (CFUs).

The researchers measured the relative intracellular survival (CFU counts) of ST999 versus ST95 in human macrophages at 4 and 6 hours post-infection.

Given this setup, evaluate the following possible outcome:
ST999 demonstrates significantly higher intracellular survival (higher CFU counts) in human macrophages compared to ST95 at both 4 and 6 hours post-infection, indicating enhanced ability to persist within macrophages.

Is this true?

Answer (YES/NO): NO